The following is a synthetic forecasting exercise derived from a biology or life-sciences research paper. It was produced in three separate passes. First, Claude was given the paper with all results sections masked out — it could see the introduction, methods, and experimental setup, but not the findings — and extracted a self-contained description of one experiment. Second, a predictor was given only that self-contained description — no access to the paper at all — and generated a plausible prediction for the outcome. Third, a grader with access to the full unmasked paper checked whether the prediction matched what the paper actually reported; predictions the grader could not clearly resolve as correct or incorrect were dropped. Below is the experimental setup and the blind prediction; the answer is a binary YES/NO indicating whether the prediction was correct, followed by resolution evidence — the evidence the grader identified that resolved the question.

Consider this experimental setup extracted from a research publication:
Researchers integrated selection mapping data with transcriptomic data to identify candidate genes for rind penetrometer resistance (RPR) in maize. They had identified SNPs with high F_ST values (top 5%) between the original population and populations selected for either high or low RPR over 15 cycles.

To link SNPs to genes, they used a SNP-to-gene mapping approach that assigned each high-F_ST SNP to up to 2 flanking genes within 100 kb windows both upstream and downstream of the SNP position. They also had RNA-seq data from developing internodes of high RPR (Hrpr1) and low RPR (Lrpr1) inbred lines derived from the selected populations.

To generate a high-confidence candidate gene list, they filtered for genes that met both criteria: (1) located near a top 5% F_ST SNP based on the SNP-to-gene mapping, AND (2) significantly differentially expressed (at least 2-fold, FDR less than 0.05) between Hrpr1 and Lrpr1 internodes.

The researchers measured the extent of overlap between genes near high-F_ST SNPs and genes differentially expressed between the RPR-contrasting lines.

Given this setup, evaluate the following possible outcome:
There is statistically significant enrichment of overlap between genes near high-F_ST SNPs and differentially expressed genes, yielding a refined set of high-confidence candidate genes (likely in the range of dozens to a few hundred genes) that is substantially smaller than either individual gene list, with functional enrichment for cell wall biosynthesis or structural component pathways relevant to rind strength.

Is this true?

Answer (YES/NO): YES